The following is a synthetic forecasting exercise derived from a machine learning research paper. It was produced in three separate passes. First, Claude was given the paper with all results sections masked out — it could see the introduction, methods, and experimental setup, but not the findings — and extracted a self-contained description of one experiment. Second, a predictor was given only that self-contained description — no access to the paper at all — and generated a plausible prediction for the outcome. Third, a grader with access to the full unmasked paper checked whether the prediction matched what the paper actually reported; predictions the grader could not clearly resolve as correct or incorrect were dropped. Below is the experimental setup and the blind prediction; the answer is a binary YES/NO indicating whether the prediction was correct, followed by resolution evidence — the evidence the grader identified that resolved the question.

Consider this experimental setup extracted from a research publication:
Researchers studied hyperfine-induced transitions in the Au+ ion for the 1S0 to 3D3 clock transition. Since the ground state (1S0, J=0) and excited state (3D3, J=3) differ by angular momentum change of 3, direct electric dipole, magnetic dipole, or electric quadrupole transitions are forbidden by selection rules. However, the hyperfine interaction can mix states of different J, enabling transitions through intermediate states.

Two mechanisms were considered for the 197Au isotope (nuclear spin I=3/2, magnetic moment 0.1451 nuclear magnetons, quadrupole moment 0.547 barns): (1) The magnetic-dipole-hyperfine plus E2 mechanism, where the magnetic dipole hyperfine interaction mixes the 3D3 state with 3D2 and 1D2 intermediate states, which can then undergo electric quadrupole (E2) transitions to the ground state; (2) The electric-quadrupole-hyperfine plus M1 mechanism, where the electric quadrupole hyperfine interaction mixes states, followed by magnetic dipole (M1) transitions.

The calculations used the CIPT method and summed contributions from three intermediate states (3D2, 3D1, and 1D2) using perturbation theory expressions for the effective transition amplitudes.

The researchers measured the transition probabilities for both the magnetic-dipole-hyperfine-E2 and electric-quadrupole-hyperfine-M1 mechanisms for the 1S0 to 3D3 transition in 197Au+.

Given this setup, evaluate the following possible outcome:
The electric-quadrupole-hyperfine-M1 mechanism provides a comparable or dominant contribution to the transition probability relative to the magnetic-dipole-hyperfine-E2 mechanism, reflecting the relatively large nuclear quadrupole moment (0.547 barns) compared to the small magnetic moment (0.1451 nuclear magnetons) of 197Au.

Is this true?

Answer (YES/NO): NO